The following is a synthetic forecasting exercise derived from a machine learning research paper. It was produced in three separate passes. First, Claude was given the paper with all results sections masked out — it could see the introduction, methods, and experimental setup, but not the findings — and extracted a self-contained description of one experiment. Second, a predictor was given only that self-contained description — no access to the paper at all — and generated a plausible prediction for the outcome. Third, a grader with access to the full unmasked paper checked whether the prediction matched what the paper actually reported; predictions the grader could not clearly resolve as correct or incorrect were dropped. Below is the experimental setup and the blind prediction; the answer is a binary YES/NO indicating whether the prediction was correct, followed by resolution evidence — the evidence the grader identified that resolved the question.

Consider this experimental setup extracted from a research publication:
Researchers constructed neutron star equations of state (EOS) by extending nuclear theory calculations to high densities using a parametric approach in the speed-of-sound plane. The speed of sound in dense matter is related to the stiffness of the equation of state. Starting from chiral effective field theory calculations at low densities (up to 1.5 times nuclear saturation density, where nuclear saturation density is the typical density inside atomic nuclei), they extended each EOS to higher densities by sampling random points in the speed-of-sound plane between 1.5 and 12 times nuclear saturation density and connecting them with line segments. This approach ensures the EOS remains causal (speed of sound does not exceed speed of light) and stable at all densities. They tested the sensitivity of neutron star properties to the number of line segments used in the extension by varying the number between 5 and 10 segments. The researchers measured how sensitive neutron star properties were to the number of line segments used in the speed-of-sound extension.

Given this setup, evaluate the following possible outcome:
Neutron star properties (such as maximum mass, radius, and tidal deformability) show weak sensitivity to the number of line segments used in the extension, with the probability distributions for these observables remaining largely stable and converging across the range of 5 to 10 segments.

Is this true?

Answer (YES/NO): YES